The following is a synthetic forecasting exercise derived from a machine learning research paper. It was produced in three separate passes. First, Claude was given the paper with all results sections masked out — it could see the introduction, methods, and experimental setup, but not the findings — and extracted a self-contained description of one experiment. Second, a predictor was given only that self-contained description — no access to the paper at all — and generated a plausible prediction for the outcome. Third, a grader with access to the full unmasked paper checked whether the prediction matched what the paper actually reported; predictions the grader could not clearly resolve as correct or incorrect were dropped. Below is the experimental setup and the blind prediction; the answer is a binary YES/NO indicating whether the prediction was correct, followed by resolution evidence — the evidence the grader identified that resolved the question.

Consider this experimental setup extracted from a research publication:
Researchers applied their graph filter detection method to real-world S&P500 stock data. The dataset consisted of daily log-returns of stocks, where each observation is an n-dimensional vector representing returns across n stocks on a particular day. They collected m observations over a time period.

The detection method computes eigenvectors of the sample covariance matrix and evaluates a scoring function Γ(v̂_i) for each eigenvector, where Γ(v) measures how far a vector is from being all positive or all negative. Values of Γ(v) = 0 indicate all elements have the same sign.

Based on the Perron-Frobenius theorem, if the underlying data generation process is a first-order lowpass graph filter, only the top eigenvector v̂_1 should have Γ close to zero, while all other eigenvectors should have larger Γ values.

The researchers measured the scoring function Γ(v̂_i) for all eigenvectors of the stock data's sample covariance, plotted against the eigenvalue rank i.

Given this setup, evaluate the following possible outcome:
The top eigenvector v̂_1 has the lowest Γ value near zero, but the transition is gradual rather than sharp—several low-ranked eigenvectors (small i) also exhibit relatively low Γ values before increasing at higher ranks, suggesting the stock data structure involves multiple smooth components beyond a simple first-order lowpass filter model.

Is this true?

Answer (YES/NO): NO